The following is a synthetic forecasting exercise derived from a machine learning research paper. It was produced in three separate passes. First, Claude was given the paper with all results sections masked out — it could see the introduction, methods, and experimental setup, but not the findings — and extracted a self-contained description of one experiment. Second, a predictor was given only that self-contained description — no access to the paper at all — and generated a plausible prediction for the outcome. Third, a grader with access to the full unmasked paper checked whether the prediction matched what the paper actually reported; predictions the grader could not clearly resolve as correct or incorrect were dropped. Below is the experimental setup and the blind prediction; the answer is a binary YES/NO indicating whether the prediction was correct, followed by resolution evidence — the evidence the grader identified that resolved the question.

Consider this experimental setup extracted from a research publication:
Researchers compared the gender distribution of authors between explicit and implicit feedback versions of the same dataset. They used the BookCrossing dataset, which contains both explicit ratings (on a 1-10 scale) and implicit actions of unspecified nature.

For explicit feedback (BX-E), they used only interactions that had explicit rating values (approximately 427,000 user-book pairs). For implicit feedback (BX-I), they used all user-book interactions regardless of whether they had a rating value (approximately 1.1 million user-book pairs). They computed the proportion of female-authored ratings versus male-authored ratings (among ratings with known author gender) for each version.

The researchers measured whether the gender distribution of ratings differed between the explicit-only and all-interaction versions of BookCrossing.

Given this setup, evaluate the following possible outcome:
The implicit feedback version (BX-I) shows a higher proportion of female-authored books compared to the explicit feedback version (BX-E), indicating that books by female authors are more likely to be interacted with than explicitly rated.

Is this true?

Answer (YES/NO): YES